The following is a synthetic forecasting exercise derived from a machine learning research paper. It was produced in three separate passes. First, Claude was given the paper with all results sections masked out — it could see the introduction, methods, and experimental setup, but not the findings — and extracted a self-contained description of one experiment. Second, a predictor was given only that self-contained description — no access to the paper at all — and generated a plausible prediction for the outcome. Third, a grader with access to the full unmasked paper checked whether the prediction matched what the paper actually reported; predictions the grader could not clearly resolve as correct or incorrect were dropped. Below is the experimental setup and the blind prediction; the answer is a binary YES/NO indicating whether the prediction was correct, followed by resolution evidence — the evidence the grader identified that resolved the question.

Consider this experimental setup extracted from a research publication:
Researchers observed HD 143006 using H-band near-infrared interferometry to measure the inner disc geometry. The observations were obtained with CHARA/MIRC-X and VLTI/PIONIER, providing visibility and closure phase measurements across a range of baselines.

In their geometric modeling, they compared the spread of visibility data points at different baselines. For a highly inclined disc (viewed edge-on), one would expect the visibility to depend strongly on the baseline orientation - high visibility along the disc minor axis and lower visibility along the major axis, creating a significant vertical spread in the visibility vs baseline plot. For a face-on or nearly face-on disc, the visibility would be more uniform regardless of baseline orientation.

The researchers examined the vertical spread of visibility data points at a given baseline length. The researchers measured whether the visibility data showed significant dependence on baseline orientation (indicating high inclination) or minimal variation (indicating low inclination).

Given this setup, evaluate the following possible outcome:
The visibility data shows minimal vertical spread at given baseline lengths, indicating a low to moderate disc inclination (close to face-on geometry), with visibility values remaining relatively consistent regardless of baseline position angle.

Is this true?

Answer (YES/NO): YES